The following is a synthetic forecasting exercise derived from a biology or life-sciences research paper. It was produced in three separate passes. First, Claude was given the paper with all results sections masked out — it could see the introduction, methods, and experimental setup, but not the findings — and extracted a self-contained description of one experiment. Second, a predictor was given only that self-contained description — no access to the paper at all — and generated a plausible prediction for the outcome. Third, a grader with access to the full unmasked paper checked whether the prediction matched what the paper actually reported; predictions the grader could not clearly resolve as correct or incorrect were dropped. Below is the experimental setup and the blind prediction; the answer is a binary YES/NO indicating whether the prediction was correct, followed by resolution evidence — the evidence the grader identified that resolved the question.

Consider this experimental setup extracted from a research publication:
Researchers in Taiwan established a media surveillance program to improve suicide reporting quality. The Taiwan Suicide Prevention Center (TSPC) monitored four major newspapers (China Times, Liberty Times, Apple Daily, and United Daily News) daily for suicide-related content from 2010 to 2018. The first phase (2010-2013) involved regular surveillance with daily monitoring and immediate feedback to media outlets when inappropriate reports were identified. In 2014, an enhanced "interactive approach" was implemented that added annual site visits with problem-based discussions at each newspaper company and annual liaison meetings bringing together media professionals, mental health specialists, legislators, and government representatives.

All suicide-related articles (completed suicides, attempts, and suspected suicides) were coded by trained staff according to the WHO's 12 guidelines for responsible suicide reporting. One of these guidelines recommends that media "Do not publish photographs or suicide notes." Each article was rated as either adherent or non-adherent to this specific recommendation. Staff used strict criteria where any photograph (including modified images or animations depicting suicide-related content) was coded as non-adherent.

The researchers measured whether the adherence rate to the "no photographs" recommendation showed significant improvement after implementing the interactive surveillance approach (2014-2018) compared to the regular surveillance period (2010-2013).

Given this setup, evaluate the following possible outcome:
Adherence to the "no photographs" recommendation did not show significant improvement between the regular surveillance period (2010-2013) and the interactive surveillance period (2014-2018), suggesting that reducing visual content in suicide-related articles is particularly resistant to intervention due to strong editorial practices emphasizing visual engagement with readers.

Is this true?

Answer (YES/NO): YES